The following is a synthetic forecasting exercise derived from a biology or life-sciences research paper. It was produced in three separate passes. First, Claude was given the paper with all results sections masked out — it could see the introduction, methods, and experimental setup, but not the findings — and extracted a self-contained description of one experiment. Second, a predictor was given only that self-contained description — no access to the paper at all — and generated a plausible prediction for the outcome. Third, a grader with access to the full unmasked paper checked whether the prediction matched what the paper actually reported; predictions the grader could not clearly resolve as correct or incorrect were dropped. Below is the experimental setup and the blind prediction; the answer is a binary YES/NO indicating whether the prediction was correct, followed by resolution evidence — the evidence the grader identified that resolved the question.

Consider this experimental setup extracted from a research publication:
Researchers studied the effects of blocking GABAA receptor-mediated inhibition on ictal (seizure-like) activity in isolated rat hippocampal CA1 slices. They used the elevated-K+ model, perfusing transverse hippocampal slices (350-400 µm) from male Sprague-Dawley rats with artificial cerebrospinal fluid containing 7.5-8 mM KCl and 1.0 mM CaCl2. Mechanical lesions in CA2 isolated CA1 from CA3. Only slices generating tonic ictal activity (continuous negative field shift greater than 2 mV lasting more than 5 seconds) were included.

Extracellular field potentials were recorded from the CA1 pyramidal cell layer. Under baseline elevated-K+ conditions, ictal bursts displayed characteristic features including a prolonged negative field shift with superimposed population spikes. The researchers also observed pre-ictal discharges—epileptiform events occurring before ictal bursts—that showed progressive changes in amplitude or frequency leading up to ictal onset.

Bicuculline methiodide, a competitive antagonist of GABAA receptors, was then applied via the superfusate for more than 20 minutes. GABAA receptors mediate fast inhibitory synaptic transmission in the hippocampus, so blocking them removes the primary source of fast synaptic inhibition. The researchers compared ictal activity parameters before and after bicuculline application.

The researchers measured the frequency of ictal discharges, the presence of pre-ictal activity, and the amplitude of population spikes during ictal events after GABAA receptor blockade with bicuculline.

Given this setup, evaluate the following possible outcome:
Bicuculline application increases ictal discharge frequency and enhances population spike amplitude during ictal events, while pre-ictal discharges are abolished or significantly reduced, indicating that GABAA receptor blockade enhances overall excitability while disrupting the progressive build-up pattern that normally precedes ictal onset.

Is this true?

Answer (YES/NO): NO